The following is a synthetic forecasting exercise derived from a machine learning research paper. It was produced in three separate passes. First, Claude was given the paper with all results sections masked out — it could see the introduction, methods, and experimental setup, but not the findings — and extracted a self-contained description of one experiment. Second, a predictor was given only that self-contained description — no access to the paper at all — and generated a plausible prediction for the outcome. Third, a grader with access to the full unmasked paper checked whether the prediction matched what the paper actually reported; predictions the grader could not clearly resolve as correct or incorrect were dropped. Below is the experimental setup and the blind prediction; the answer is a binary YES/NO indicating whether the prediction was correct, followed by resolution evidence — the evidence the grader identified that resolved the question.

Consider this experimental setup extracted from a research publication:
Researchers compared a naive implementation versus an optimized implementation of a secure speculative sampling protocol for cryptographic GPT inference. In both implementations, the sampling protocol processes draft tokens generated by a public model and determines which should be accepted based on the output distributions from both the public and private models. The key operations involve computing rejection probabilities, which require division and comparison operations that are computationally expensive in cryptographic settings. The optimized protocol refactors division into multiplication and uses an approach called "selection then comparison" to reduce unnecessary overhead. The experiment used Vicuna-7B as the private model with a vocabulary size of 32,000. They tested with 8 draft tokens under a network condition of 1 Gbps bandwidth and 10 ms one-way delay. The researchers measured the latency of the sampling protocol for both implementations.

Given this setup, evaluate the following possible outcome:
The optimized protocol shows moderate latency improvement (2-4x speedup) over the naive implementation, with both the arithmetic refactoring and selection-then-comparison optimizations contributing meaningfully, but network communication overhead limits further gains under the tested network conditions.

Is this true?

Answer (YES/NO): NO